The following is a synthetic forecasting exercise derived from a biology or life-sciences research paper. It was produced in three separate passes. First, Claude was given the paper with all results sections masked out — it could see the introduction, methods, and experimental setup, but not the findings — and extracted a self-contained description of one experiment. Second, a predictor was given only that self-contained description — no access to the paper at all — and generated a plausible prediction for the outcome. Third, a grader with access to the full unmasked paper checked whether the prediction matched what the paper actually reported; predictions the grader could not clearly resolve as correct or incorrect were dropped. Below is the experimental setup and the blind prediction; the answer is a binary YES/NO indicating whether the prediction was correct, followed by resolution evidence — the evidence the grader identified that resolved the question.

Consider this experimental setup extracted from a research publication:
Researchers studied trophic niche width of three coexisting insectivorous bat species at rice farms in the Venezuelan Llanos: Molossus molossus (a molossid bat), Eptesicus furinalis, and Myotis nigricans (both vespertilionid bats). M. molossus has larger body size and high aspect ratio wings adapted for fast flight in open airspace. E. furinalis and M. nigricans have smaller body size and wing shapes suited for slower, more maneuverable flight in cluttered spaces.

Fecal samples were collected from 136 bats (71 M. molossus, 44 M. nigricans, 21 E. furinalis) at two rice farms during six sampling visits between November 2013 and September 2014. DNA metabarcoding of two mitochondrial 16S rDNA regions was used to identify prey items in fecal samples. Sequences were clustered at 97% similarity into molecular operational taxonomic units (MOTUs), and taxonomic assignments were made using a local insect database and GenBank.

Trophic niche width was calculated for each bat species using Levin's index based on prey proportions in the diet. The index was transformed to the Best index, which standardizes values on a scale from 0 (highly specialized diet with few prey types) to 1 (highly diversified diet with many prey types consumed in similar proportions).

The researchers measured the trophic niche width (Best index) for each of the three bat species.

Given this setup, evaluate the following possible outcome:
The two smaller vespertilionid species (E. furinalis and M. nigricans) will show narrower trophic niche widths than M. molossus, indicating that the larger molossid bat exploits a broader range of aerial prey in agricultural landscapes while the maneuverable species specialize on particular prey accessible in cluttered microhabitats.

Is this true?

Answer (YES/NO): NO